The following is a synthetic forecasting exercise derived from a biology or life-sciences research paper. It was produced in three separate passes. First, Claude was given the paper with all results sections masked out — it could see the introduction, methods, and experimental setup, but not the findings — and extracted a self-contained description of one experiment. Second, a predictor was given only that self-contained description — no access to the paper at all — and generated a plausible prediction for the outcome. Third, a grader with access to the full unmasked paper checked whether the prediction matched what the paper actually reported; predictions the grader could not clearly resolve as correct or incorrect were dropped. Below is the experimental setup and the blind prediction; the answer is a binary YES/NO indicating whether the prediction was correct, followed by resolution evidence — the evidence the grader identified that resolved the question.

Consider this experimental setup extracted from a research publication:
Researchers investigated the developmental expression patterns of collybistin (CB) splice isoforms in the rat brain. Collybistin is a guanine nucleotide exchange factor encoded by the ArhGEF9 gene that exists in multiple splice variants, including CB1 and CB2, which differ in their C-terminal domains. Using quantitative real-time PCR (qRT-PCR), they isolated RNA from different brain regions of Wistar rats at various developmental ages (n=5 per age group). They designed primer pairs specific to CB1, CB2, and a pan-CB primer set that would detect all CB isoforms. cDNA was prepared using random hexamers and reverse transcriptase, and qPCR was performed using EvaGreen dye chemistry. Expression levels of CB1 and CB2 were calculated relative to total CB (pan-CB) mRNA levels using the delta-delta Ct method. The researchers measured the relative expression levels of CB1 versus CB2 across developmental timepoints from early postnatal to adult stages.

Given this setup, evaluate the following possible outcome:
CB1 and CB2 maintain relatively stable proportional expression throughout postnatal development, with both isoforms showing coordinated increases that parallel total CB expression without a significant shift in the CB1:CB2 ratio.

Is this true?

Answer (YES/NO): NO